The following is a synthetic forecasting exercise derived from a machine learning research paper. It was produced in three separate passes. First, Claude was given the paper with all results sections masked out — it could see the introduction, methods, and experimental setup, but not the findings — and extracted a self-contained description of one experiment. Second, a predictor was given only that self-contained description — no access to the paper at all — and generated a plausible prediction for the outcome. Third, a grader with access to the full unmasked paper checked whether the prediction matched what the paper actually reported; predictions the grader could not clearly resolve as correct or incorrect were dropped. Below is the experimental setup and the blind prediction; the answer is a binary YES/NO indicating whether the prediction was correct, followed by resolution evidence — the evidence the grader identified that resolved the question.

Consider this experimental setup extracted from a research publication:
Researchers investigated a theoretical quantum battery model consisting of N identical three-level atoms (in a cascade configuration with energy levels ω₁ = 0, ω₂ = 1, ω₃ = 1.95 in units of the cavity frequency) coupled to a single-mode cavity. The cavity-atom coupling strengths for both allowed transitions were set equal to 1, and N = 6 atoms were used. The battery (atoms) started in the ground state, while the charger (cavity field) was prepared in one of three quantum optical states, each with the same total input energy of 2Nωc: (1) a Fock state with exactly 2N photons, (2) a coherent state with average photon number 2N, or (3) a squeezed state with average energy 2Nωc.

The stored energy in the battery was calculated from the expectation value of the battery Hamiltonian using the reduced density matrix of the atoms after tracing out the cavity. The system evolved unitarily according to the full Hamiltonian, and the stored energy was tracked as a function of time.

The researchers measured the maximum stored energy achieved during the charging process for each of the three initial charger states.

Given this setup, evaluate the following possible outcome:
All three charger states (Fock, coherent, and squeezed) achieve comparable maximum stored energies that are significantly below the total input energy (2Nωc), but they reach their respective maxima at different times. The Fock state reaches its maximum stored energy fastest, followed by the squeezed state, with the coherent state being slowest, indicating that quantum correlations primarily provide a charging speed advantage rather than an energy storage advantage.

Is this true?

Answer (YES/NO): NO